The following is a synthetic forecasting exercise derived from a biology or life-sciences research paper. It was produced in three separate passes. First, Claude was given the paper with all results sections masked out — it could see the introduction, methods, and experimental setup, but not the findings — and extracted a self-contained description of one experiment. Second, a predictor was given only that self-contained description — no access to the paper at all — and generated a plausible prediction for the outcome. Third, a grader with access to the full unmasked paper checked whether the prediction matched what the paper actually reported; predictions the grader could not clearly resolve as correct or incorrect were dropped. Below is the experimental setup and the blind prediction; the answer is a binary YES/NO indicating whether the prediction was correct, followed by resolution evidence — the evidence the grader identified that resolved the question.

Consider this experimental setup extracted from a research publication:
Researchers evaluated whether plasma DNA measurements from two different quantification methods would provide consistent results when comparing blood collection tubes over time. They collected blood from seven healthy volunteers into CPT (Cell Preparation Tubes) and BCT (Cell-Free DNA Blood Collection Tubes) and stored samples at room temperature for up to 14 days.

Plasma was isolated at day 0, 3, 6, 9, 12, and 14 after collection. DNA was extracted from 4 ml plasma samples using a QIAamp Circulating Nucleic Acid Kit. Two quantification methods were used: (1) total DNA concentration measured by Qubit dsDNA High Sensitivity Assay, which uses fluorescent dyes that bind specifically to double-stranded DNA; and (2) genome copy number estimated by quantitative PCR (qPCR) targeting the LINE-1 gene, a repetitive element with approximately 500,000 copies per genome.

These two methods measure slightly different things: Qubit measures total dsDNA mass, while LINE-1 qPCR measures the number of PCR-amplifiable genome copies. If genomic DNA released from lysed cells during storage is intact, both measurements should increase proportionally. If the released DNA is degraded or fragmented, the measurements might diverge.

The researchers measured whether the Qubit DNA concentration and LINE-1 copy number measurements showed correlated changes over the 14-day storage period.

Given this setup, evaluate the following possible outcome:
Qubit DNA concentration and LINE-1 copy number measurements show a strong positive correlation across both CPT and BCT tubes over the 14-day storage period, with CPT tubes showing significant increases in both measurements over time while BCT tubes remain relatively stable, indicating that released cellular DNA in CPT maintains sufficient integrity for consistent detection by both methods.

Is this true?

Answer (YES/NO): YES